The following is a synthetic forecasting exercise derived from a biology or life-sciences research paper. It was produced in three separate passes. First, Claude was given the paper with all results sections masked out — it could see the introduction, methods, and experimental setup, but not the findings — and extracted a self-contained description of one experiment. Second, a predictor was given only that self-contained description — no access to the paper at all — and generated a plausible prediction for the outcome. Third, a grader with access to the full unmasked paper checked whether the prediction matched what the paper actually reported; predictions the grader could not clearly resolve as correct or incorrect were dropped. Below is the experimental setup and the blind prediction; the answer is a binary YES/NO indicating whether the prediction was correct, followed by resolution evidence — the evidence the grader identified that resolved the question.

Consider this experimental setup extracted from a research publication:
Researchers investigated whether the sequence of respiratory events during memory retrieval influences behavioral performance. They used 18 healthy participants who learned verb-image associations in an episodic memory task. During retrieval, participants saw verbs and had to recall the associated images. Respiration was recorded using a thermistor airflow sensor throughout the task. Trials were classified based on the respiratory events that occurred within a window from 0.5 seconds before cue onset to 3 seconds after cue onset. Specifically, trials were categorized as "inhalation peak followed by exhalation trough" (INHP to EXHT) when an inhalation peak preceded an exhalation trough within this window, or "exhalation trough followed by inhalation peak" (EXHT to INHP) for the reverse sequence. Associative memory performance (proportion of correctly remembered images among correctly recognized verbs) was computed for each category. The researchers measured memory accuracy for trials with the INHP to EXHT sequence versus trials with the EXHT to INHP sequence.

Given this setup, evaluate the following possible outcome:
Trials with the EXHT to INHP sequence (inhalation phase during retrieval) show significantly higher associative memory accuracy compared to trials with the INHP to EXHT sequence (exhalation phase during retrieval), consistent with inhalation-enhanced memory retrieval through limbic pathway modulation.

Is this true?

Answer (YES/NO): NO